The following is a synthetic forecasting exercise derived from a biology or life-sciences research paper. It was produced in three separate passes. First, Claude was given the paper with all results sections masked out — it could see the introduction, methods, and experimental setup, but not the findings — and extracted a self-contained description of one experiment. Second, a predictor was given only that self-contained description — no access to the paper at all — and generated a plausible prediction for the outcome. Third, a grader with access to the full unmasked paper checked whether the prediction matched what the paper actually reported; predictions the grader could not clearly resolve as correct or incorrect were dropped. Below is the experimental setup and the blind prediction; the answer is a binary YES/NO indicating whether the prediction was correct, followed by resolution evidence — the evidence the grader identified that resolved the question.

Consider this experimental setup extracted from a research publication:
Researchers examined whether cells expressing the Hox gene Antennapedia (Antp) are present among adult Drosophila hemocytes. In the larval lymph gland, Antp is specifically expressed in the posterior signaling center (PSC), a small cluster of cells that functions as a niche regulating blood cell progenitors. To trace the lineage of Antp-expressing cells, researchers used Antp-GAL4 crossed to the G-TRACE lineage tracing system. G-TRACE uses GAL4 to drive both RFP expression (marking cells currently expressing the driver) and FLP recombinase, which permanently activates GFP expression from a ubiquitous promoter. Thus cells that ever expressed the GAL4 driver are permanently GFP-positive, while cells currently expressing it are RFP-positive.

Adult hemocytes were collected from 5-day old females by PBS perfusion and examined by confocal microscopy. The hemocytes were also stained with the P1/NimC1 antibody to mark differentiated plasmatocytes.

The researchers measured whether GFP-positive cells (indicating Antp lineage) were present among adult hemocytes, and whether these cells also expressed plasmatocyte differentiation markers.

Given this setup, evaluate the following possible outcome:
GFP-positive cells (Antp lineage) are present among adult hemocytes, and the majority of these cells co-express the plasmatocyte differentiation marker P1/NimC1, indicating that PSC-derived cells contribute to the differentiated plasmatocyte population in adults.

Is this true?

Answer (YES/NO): NO